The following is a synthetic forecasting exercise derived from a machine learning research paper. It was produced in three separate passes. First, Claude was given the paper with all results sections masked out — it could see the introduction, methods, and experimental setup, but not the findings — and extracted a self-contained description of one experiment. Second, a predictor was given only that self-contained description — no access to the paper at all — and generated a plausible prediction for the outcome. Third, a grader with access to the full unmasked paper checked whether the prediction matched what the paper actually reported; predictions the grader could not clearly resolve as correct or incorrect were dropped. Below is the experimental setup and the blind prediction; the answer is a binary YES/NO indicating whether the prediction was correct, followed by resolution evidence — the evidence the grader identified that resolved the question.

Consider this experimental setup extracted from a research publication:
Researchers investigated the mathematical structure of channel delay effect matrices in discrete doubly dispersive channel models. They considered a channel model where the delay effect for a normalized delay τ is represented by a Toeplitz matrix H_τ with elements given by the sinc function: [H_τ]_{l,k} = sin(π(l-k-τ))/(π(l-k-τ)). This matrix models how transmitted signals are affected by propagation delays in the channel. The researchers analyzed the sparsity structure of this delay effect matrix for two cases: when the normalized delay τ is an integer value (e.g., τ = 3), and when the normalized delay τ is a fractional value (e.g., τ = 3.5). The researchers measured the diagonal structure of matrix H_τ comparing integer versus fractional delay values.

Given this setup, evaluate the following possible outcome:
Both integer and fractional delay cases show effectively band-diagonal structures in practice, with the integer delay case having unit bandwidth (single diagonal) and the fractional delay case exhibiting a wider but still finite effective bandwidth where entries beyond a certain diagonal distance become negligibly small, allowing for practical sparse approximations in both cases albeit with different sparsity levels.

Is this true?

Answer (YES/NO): NO